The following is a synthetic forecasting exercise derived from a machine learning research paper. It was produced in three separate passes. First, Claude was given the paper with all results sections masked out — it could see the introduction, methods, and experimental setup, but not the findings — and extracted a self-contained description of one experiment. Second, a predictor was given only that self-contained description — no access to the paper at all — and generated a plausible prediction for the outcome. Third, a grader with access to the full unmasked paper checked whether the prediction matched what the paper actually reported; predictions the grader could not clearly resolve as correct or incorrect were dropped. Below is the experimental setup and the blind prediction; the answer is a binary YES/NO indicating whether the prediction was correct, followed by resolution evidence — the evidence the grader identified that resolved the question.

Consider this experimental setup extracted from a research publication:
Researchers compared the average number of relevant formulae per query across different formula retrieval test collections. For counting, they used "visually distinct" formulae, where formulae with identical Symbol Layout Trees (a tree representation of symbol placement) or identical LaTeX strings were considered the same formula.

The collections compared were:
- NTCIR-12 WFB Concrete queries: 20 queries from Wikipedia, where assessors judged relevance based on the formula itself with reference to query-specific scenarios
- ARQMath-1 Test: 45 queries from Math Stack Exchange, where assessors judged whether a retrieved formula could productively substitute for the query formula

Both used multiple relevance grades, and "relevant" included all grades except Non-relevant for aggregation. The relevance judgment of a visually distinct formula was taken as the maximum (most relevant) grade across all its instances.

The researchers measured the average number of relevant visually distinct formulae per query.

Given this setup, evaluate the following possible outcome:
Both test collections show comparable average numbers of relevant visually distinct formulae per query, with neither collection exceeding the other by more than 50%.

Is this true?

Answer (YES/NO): YES